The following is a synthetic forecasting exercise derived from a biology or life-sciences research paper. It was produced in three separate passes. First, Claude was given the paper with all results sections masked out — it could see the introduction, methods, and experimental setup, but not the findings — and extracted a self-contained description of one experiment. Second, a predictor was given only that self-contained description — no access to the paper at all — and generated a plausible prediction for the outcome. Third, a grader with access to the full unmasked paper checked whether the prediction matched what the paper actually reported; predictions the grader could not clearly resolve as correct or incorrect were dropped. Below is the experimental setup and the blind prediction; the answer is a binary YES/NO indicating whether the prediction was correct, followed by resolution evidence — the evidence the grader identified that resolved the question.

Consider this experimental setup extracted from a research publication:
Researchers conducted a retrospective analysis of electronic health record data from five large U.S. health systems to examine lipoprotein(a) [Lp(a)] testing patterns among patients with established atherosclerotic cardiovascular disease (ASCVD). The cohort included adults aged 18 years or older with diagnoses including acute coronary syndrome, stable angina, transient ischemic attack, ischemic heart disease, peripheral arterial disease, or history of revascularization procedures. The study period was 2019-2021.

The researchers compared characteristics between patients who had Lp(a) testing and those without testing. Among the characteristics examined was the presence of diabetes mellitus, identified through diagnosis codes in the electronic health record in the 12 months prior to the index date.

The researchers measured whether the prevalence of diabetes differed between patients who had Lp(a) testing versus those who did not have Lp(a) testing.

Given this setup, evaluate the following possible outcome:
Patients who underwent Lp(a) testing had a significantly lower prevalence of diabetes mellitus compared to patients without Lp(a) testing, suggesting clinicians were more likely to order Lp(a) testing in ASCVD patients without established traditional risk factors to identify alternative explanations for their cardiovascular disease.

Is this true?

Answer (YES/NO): YES